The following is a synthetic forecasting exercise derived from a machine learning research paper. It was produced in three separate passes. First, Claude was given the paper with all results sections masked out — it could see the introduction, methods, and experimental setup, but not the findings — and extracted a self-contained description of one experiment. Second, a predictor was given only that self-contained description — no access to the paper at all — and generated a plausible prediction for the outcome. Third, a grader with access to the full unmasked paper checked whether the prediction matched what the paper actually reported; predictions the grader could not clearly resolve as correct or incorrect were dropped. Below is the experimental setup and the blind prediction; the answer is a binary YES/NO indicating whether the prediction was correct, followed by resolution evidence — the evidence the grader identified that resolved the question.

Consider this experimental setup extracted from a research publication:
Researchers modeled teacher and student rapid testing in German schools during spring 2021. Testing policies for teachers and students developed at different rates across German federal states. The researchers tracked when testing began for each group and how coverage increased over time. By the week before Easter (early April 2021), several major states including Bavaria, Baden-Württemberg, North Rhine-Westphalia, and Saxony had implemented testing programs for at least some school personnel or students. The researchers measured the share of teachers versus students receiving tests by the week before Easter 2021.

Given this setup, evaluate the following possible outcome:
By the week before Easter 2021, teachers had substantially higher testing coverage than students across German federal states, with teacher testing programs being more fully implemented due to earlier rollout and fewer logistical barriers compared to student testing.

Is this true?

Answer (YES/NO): YES